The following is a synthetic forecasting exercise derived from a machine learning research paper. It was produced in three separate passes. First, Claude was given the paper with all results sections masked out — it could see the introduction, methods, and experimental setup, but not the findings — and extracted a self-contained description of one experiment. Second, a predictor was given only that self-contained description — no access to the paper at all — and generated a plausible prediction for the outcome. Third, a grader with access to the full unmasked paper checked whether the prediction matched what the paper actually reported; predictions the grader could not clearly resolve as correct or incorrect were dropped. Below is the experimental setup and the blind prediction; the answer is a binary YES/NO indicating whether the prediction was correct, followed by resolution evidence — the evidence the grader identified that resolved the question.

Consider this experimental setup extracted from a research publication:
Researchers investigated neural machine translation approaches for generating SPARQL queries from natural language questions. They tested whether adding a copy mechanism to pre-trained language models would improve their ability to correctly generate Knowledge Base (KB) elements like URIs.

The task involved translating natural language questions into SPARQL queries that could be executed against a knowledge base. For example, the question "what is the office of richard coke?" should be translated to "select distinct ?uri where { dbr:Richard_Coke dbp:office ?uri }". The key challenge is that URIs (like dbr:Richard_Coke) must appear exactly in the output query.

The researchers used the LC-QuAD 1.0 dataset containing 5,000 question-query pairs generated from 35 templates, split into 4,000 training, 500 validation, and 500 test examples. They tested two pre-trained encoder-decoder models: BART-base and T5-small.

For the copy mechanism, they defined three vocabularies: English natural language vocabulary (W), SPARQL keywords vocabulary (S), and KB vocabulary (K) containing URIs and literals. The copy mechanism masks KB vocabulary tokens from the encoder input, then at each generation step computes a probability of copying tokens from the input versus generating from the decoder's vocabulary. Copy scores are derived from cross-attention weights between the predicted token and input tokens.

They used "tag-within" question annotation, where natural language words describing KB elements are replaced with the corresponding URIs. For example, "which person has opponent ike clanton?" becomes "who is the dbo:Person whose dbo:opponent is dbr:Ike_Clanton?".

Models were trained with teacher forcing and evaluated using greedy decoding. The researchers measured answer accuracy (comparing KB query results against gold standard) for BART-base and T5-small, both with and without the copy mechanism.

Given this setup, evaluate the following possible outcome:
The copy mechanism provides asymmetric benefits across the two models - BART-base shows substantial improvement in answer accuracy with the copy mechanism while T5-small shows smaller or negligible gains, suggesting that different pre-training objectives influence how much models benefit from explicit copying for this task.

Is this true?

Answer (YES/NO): YES